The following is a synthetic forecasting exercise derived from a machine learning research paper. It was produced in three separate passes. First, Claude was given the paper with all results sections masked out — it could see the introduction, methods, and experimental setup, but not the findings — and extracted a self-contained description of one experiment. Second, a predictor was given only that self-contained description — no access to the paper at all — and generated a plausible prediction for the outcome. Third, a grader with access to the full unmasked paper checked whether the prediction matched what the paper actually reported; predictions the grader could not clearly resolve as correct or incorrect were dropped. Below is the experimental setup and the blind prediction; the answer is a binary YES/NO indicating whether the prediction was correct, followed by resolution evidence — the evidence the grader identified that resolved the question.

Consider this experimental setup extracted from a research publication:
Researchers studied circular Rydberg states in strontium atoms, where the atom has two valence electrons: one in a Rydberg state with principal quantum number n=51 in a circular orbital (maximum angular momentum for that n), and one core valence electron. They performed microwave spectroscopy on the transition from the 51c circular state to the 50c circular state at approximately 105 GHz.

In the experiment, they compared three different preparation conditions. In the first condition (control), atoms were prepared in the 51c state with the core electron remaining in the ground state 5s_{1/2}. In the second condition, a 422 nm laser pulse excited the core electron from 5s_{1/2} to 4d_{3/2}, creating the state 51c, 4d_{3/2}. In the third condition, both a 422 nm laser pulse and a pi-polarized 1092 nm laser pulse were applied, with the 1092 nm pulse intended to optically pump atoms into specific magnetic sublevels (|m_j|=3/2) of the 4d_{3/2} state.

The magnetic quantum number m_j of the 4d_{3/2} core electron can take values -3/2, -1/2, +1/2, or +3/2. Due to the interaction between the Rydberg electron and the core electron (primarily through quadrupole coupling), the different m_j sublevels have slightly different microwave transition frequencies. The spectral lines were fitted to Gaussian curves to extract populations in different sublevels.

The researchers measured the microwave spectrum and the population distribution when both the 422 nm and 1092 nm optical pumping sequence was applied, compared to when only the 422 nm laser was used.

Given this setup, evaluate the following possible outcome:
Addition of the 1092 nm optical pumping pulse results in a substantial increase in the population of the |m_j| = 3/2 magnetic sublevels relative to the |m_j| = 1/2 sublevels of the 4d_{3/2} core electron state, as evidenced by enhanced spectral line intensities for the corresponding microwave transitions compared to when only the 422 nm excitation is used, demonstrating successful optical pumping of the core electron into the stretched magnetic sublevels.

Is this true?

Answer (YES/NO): YES